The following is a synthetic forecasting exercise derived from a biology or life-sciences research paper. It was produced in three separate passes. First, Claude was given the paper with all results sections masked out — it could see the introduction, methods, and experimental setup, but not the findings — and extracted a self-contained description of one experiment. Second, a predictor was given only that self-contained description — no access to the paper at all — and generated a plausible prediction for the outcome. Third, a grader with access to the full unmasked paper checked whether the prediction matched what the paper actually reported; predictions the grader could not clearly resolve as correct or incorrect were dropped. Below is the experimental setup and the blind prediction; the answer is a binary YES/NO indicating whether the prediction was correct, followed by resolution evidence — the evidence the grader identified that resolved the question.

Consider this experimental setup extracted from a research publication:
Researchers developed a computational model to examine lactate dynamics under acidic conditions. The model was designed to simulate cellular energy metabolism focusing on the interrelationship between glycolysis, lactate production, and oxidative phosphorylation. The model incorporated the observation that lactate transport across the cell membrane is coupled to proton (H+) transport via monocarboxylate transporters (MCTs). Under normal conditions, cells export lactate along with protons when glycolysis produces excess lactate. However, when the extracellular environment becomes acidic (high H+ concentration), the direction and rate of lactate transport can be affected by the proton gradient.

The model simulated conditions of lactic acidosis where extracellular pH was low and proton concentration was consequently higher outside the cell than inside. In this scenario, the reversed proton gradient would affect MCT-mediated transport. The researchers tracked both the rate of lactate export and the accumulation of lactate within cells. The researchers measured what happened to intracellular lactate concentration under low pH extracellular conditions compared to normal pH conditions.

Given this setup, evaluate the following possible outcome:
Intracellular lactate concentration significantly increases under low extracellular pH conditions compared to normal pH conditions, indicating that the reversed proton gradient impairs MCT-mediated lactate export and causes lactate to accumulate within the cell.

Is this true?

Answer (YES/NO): NO